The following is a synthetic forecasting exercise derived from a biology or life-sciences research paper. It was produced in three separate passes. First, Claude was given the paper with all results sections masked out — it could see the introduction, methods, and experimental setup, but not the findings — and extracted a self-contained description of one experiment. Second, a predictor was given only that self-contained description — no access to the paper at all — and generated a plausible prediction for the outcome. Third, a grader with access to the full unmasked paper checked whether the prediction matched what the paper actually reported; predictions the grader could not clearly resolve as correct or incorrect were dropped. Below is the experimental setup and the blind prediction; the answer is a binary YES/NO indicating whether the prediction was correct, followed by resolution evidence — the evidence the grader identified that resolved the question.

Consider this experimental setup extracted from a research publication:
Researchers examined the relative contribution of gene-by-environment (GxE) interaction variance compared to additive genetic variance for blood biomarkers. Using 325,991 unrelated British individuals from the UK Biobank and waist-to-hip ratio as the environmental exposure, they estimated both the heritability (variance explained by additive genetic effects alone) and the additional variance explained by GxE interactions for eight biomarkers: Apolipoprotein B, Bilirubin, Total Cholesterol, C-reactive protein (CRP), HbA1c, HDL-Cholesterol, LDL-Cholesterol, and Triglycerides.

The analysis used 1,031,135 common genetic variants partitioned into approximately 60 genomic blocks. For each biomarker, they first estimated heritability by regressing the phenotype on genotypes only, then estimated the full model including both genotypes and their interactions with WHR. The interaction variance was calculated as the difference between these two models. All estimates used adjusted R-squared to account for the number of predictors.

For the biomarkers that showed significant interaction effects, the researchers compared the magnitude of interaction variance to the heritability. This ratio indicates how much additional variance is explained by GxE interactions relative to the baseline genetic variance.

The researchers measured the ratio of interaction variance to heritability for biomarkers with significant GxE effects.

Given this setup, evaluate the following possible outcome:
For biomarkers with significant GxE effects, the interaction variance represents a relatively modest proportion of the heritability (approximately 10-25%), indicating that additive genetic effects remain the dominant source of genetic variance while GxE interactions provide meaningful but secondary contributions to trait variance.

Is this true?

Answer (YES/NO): NO